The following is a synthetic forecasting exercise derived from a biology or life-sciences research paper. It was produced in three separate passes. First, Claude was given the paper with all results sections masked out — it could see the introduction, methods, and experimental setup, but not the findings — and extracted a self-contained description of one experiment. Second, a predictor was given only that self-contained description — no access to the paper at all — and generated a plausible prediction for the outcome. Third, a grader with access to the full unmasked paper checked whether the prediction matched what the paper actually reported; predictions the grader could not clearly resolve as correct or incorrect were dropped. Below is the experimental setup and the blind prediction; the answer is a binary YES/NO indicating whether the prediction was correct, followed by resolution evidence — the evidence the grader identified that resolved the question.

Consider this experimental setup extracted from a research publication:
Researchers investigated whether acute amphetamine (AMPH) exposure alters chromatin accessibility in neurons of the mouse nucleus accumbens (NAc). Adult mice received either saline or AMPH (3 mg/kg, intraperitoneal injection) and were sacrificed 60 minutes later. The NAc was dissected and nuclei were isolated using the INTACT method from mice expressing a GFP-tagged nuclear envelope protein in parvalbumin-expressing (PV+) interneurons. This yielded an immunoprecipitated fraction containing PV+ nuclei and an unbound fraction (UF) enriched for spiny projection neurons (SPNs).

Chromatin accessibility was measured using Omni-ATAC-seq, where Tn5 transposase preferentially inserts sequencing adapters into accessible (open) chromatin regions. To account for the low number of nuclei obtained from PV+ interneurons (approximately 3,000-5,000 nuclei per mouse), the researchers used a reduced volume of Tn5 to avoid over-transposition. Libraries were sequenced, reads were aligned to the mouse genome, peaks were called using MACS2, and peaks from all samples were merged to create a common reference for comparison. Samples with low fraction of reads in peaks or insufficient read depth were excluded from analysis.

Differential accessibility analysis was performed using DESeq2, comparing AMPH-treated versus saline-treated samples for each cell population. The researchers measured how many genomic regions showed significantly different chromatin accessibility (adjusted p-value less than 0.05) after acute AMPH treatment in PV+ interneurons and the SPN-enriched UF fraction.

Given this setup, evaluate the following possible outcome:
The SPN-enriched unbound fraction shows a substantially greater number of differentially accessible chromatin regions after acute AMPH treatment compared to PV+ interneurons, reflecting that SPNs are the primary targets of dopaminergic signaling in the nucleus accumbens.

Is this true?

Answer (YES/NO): NO